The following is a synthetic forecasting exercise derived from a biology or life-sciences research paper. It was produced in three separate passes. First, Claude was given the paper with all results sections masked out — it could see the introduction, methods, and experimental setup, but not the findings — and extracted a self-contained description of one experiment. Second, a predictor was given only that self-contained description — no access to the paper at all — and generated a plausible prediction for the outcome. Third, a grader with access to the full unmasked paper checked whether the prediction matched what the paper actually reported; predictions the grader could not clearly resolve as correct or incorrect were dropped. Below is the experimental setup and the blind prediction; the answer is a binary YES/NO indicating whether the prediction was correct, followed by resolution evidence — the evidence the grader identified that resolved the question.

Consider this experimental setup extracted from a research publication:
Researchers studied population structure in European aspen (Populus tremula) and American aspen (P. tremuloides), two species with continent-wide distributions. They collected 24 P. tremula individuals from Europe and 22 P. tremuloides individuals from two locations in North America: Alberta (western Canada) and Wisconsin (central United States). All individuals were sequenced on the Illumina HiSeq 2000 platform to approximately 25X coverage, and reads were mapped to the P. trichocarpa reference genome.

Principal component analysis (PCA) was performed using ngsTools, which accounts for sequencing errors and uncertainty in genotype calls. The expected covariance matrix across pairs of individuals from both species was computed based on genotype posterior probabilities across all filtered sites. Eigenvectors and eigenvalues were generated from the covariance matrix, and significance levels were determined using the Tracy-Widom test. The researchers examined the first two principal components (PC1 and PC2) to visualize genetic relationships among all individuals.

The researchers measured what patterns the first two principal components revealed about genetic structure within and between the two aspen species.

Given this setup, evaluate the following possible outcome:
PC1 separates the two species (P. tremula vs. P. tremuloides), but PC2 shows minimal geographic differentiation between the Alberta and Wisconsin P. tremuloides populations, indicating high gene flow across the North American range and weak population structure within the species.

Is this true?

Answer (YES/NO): NO